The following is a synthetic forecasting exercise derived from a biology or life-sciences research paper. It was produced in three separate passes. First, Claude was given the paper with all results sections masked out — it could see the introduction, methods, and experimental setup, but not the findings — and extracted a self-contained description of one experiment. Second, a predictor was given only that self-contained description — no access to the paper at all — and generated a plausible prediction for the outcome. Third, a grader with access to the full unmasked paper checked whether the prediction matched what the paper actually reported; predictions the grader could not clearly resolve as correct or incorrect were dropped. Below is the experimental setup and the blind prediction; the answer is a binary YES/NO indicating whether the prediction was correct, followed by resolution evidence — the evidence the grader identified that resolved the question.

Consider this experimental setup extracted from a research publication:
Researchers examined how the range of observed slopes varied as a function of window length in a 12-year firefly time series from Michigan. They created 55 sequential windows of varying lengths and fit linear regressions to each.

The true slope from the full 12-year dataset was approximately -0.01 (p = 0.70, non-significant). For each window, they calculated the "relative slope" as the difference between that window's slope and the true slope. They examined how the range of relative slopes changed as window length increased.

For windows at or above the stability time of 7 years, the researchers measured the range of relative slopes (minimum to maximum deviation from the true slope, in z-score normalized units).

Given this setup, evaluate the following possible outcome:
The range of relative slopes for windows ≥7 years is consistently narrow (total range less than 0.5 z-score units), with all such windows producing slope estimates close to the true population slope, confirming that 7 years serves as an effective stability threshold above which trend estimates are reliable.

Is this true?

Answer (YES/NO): YES